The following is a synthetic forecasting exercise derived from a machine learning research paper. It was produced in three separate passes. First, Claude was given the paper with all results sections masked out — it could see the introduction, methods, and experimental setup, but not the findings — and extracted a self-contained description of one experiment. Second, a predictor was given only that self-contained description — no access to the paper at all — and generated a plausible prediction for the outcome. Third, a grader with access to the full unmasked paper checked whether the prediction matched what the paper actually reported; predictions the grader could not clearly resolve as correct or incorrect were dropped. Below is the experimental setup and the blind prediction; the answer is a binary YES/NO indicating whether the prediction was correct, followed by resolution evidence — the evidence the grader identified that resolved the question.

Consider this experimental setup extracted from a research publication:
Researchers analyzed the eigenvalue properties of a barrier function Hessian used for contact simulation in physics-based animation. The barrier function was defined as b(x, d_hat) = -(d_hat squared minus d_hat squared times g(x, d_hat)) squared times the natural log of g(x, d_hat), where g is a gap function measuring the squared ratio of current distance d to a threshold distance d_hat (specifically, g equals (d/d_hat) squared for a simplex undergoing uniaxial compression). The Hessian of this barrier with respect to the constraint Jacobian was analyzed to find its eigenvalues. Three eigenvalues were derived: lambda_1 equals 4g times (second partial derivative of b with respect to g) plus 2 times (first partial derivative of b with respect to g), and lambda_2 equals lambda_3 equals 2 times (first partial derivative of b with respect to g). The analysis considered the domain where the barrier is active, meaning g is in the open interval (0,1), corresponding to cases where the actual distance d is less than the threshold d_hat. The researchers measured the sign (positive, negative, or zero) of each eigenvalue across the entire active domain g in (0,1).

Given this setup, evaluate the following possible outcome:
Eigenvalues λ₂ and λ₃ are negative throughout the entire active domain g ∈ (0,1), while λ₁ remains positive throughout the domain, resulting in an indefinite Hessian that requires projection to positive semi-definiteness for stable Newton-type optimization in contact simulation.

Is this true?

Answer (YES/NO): YES